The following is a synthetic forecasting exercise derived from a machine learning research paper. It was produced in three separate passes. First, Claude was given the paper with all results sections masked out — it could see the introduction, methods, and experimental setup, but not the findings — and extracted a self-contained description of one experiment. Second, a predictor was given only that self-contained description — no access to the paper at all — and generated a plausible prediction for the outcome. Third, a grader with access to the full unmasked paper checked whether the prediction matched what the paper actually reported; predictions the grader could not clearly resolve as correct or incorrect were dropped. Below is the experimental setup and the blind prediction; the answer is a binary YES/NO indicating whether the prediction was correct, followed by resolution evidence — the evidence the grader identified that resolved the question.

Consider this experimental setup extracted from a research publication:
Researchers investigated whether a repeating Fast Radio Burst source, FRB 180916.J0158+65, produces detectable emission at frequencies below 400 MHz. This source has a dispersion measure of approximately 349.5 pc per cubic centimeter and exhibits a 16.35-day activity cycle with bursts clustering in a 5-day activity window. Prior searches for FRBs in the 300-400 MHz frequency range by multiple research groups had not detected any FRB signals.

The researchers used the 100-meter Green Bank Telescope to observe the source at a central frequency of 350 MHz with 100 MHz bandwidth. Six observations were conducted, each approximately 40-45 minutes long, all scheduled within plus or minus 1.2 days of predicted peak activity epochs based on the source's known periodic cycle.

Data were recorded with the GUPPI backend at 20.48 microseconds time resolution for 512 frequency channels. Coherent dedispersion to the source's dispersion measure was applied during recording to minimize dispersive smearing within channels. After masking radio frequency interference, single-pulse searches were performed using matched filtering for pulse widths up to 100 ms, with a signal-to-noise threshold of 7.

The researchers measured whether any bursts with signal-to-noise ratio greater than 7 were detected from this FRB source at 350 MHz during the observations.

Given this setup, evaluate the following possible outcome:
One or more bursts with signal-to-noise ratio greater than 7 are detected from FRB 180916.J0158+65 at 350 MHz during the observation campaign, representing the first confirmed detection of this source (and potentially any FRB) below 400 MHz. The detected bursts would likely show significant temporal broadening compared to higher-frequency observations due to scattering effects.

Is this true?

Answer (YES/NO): NO